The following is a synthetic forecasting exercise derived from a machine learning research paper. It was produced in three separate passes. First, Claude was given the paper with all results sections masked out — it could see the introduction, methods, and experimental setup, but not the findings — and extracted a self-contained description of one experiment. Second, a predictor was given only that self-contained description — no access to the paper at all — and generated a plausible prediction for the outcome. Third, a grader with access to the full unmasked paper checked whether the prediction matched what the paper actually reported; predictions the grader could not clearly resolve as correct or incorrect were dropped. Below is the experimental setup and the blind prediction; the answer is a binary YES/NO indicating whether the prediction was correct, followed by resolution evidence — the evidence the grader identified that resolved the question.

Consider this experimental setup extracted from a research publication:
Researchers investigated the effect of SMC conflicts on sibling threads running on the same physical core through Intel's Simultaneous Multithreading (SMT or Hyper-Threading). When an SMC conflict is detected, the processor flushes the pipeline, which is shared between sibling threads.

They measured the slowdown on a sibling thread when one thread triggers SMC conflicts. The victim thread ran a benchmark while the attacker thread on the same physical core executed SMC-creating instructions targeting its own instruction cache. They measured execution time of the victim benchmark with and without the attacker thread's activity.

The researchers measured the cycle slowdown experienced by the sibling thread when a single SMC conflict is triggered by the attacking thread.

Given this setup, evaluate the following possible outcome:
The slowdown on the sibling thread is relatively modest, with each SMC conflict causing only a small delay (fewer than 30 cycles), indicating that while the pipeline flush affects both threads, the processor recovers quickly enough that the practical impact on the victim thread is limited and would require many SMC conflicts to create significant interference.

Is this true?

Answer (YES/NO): NO